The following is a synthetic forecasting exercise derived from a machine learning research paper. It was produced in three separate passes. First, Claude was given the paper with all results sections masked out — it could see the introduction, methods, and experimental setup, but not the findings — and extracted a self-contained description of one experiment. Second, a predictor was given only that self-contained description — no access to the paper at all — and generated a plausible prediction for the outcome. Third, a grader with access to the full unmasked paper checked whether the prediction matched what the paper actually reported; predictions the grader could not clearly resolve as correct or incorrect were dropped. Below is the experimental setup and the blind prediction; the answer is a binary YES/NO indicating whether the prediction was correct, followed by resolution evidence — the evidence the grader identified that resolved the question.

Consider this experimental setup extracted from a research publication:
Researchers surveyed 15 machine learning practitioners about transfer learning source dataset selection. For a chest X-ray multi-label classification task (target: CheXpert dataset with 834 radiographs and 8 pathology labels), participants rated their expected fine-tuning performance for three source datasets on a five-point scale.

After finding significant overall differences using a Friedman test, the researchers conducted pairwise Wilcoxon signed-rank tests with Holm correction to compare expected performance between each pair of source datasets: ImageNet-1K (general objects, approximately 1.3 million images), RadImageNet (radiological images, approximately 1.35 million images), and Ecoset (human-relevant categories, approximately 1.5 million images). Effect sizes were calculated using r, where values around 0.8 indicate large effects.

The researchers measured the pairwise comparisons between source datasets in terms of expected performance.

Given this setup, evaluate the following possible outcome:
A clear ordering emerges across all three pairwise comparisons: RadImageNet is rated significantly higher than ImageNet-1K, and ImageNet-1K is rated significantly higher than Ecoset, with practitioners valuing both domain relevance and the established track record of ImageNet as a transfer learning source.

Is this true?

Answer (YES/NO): NO